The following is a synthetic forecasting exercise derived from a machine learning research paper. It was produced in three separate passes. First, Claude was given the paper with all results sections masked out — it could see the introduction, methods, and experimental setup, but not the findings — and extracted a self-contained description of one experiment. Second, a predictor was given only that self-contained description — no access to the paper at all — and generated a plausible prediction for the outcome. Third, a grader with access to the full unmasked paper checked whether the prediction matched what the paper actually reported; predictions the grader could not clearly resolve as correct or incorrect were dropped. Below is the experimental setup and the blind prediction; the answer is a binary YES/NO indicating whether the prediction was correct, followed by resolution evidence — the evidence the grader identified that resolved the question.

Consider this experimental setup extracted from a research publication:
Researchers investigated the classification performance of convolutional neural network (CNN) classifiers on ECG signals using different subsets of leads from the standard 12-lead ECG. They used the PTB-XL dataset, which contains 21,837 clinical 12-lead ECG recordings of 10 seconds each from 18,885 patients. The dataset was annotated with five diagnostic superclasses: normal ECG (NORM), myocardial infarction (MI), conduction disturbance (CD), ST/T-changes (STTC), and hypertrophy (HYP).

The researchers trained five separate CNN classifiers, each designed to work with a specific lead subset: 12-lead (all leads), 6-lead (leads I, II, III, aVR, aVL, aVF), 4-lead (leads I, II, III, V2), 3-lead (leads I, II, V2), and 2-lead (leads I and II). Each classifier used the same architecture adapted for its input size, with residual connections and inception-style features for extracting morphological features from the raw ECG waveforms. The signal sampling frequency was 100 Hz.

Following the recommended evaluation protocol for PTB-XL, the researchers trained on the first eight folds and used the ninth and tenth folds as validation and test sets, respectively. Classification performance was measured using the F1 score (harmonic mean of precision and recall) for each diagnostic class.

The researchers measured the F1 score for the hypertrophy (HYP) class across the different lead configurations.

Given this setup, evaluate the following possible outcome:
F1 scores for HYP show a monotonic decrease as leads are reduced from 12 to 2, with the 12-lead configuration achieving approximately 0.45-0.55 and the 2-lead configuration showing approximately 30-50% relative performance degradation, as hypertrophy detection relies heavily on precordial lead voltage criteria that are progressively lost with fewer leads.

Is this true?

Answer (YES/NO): NO